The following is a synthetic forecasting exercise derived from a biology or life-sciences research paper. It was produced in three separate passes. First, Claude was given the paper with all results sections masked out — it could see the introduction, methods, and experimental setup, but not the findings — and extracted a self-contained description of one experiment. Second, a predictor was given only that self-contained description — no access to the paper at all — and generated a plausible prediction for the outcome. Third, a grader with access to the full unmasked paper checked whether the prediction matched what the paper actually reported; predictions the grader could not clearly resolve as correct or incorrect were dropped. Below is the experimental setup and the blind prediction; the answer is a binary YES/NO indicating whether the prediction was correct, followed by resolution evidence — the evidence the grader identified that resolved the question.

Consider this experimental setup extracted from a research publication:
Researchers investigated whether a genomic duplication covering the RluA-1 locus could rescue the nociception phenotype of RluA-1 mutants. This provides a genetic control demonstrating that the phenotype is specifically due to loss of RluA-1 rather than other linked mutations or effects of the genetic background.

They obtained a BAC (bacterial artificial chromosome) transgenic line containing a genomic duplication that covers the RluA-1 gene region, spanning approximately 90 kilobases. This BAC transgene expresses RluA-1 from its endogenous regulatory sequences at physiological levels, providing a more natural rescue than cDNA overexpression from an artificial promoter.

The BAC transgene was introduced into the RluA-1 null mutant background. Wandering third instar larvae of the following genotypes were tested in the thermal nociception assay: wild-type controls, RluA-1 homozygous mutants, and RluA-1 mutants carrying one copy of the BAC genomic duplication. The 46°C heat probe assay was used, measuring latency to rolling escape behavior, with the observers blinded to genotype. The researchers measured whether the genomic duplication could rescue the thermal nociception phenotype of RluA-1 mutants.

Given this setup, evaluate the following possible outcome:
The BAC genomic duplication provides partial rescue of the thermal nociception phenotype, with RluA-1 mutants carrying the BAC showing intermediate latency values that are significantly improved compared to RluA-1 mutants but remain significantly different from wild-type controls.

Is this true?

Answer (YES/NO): NO